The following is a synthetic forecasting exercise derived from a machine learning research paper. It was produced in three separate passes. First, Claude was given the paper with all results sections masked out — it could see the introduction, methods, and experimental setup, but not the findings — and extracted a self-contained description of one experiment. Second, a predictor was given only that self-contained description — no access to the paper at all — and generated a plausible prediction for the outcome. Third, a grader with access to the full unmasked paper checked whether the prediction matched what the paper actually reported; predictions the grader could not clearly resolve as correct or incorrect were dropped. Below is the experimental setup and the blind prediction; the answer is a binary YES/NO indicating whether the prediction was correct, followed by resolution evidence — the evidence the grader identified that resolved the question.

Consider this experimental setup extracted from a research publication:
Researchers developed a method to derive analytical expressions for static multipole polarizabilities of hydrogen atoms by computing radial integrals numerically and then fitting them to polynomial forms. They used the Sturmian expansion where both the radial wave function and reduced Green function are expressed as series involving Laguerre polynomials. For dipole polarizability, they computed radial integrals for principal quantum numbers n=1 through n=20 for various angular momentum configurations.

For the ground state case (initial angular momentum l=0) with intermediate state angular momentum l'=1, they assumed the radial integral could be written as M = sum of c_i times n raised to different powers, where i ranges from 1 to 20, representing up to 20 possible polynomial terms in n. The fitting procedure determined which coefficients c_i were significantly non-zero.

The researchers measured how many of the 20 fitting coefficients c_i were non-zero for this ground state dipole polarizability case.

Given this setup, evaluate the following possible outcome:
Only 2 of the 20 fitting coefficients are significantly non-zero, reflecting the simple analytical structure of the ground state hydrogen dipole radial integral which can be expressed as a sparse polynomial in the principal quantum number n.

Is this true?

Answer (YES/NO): YES